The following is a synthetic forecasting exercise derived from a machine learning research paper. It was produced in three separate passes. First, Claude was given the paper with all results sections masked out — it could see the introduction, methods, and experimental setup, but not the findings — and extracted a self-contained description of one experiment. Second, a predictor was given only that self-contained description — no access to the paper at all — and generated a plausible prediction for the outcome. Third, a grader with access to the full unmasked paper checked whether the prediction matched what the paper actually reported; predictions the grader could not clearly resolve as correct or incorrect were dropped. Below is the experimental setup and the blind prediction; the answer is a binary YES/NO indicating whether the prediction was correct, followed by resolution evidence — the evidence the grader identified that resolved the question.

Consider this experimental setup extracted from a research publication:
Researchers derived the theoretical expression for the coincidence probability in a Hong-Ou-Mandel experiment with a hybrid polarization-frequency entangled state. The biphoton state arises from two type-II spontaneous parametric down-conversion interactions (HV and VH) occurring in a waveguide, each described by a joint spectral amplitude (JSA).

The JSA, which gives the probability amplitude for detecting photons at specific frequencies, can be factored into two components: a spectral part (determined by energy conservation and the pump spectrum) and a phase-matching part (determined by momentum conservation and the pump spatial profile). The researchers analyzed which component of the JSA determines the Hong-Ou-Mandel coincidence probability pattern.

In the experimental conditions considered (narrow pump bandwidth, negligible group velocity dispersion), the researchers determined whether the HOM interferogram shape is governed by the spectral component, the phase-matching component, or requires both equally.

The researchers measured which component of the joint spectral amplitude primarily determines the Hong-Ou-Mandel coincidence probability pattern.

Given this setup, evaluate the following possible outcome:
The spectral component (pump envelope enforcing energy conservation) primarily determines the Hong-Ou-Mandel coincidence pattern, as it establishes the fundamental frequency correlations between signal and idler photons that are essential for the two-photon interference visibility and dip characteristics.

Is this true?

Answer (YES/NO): NO